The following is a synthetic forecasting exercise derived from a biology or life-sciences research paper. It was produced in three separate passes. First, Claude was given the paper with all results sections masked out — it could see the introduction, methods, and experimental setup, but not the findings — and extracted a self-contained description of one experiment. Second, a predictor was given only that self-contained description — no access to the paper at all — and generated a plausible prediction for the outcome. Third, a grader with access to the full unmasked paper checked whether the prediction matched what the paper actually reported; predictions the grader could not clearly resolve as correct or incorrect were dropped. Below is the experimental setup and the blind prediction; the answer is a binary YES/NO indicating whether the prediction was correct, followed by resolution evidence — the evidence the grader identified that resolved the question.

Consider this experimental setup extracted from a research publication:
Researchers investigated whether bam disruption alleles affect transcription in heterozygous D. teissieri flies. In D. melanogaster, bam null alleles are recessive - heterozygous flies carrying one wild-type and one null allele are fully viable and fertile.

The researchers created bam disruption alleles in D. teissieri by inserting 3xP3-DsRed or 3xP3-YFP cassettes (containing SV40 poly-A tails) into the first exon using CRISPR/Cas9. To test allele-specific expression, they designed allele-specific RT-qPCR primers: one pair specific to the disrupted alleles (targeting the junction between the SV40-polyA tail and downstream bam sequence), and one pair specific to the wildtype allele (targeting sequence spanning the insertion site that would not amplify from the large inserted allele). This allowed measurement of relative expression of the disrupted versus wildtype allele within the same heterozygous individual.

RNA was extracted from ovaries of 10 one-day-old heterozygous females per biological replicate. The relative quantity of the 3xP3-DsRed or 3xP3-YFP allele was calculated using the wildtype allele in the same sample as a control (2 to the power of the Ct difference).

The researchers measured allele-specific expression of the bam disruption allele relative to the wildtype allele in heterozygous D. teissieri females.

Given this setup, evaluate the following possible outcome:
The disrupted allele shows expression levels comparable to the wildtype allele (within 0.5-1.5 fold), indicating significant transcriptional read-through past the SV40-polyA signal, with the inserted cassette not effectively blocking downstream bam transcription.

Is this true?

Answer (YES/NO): NO